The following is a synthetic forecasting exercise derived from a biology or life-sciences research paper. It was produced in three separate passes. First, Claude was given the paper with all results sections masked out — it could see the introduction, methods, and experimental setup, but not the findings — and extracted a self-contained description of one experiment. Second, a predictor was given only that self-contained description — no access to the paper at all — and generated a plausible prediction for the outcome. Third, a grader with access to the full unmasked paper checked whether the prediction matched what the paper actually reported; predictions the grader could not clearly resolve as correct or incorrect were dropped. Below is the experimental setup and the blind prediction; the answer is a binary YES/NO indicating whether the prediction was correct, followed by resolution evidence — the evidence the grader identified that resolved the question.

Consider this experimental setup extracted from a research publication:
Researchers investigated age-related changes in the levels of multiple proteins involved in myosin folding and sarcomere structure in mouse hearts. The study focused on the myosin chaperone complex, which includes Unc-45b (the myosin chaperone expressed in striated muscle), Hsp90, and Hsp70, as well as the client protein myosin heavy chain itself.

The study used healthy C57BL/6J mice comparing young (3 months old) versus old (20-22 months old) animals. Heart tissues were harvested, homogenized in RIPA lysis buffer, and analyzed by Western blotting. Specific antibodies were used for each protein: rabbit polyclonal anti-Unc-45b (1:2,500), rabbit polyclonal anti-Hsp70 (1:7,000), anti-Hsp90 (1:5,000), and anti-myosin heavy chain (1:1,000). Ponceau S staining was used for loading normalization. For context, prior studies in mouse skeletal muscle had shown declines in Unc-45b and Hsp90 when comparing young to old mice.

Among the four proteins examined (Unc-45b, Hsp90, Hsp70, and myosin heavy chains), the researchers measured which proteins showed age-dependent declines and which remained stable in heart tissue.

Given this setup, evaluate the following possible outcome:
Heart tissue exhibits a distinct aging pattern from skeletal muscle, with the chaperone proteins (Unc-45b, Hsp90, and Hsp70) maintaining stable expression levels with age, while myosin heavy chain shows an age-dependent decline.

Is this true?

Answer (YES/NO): NO